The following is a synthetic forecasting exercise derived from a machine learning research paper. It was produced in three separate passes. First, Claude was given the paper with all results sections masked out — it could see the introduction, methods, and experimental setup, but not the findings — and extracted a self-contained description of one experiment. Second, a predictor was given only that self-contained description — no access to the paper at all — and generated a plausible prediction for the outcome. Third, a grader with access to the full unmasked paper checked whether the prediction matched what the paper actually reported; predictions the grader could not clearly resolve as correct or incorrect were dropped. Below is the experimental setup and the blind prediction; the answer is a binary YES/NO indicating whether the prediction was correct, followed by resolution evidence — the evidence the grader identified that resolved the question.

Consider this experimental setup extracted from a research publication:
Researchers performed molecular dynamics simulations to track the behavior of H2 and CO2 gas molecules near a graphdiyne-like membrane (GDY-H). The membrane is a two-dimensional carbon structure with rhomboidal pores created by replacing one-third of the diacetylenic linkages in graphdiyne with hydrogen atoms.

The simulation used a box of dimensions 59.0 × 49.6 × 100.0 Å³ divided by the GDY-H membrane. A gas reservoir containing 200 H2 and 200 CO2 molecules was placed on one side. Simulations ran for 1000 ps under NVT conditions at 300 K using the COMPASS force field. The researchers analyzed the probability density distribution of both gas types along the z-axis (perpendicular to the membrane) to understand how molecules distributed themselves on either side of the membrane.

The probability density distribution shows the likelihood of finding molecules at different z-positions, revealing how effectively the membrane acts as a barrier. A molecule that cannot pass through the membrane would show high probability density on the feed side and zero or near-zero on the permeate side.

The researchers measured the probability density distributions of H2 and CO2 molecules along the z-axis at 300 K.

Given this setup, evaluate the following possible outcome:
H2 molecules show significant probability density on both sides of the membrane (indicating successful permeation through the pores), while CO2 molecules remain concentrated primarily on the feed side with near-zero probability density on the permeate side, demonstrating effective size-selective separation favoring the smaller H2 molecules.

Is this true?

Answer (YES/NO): NO